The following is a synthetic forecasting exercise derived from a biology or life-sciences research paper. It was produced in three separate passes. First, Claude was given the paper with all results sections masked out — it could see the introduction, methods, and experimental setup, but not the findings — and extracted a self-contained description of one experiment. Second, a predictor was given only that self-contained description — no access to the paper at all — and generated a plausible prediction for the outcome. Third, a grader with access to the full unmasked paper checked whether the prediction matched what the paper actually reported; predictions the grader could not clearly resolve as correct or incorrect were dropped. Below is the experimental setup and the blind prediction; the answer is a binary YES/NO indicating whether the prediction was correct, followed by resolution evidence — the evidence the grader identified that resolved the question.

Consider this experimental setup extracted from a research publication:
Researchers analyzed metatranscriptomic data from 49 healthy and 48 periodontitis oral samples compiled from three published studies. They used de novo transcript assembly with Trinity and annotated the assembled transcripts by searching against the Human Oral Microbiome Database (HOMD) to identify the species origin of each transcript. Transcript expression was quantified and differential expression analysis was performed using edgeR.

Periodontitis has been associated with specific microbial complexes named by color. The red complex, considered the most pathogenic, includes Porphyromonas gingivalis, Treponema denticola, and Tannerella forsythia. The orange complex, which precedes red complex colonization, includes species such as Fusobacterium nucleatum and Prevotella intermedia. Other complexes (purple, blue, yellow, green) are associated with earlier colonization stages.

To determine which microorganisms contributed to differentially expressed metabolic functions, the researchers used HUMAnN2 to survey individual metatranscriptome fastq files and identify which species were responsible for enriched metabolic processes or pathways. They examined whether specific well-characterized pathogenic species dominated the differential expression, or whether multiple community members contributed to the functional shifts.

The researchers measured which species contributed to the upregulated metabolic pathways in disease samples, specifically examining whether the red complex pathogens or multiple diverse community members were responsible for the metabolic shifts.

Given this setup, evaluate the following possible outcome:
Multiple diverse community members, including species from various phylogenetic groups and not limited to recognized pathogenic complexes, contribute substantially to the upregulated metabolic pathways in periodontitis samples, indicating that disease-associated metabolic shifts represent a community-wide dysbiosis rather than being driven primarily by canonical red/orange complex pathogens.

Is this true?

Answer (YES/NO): YES